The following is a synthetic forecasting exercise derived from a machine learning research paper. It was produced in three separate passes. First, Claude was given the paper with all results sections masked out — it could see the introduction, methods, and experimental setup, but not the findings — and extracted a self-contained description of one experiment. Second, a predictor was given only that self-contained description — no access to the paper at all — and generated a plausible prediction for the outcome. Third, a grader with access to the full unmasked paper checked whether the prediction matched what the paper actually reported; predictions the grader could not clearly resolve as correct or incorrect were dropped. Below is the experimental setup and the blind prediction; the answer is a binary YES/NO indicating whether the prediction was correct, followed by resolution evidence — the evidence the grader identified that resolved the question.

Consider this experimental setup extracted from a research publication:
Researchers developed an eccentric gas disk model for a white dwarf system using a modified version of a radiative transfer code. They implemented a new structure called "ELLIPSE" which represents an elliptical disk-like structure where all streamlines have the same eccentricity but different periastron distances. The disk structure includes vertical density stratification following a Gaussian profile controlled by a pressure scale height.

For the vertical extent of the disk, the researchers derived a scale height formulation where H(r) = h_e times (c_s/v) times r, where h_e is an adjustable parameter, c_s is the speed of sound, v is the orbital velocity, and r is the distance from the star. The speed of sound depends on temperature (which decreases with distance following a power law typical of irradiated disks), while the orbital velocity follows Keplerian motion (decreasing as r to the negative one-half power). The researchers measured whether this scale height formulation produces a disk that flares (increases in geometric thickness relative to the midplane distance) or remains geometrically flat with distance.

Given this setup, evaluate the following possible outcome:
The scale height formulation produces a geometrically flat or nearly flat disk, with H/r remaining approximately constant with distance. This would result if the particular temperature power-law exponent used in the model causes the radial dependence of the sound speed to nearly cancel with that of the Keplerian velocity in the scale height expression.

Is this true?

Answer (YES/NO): NO